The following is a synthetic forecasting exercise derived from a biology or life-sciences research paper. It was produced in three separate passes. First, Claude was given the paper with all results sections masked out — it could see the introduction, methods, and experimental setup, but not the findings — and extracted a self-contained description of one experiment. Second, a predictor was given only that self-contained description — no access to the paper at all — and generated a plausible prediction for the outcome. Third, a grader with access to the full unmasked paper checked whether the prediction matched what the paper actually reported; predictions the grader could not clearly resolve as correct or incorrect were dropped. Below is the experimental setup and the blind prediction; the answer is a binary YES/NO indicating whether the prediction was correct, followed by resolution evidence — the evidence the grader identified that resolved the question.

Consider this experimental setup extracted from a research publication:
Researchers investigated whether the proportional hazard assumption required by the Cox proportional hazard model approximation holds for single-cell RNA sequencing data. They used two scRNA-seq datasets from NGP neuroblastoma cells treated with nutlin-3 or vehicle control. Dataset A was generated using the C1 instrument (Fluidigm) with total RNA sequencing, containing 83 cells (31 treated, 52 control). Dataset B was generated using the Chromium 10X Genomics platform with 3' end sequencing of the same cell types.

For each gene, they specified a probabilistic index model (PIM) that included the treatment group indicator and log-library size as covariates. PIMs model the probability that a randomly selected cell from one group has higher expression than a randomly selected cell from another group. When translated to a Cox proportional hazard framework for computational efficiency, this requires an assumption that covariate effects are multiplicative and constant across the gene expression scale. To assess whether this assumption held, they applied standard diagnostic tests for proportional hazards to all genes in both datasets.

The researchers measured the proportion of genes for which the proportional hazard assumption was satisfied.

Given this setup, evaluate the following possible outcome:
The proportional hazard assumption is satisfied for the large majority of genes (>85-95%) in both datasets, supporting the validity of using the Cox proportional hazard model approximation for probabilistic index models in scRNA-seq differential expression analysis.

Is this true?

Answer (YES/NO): NO